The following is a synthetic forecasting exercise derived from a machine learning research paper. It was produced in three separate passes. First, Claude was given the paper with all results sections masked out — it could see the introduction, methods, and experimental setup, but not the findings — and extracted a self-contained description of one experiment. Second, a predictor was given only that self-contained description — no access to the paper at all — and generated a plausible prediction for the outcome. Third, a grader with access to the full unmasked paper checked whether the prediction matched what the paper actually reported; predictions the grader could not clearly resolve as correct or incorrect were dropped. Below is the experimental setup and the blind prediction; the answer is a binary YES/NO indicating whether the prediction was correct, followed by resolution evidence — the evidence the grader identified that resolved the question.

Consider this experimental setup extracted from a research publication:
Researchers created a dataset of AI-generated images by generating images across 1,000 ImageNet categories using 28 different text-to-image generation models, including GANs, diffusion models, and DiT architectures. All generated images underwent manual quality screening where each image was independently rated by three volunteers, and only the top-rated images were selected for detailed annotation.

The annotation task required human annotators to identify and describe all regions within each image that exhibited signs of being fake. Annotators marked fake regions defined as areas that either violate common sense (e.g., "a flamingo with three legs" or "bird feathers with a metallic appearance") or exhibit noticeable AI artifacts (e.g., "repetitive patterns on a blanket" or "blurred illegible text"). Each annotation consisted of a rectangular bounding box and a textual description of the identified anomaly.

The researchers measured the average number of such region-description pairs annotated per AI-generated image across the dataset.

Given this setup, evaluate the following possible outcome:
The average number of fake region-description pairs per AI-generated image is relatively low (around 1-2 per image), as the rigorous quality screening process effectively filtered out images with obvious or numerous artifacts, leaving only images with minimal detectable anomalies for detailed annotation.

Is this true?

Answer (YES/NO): NO